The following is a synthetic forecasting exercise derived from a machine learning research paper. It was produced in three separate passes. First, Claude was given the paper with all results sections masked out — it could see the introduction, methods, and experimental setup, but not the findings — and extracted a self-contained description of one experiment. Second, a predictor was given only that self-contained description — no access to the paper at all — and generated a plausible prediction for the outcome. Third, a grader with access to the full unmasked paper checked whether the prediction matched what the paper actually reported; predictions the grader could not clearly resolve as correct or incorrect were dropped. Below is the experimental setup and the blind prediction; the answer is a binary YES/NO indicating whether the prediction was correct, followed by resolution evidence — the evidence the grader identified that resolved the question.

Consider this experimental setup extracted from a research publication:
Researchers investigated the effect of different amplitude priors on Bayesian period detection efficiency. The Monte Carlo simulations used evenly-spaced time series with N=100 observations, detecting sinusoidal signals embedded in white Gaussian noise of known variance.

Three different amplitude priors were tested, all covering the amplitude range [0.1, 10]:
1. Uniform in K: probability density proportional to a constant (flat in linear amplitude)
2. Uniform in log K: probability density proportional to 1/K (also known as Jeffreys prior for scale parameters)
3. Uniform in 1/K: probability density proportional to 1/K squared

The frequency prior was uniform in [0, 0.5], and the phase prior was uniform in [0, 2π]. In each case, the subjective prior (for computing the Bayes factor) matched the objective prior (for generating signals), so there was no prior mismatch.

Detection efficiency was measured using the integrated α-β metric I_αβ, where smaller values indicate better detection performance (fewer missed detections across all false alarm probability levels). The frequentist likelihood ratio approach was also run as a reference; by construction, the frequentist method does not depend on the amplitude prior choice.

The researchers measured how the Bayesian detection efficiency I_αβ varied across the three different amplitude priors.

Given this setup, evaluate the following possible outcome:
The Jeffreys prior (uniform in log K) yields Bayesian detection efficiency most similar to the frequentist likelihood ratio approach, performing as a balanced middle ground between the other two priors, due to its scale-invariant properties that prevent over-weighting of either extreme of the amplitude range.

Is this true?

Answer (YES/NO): NO